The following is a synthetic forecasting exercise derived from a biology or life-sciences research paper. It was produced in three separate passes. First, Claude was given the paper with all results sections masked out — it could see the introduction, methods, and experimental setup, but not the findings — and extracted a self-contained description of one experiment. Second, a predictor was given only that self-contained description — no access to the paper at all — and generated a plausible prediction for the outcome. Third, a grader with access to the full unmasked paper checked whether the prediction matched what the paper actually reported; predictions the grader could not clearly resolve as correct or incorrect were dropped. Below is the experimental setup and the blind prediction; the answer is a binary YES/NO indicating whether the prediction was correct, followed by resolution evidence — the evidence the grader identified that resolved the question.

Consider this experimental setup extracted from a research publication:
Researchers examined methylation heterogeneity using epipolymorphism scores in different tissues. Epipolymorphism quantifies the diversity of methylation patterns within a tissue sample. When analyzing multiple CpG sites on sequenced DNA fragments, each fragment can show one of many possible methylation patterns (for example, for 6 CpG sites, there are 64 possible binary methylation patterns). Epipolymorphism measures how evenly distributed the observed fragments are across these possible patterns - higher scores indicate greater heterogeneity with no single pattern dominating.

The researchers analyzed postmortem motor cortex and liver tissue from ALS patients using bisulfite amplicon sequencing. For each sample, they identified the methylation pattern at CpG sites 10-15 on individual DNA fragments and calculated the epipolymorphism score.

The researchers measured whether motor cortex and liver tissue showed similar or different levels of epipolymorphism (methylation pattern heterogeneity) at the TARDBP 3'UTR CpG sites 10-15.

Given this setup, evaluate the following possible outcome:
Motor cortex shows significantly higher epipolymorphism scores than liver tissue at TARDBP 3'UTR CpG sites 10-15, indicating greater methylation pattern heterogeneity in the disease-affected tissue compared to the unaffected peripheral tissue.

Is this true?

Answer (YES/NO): YES